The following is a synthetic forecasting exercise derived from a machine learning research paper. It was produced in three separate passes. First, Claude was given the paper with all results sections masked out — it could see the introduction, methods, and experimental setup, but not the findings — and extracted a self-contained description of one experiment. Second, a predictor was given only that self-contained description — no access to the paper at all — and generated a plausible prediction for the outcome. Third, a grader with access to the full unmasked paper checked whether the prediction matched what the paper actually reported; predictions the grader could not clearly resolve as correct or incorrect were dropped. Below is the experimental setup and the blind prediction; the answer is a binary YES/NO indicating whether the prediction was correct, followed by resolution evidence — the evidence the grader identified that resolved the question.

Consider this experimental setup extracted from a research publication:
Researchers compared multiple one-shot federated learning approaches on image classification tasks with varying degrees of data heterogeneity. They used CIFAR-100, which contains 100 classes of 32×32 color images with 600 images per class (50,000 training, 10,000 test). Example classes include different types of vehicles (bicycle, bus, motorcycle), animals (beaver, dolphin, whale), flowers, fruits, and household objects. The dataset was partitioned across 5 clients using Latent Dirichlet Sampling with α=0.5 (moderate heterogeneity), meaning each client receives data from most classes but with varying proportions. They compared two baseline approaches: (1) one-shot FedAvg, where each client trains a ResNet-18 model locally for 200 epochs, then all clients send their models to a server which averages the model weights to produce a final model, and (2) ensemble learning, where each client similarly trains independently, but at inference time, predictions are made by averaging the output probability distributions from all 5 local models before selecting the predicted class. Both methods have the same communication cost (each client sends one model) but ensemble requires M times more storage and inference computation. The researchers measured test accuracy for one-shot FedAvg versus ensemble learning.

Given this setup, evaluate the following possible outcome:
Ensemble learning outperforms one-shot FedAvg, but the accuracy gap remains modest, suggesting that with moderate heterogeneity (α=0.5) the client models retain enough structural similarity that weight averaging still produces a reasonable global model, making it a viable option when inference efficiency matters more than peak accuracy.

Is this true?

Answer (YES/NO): NO